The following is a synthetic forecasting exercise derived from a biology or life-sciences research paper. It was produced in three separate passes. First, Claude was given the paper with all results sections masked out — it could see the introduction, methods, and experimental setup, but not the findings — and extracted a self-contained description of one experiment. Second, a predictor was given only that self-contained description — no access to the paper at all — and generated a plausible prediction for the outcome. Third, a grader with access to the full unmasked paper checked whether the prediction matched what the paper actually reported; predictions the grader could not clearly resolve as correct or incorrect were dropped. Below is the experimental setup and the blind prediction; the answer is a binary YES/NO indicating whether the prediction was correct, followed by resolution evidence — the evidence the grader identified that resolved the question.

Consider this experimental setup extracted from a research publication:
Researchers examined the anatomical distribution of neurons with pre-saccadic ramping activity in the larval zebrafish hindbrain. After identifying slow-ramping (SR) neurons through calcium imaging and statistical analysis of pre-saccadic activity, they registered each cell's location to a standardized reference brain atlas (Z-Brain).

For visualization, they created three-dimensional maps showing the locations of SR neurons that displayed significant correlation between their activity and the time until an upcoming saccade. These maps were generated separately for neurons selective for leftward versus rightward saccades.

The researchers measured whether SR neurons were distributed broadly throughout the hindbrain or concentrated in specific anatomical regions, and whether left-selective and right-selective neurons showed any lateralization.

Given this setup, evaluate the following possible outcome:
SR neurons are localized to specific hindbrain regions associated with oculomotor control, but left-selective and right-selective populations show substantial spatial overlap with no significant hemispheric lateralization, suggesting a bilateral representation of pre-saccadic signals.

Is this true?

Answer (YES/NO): NO